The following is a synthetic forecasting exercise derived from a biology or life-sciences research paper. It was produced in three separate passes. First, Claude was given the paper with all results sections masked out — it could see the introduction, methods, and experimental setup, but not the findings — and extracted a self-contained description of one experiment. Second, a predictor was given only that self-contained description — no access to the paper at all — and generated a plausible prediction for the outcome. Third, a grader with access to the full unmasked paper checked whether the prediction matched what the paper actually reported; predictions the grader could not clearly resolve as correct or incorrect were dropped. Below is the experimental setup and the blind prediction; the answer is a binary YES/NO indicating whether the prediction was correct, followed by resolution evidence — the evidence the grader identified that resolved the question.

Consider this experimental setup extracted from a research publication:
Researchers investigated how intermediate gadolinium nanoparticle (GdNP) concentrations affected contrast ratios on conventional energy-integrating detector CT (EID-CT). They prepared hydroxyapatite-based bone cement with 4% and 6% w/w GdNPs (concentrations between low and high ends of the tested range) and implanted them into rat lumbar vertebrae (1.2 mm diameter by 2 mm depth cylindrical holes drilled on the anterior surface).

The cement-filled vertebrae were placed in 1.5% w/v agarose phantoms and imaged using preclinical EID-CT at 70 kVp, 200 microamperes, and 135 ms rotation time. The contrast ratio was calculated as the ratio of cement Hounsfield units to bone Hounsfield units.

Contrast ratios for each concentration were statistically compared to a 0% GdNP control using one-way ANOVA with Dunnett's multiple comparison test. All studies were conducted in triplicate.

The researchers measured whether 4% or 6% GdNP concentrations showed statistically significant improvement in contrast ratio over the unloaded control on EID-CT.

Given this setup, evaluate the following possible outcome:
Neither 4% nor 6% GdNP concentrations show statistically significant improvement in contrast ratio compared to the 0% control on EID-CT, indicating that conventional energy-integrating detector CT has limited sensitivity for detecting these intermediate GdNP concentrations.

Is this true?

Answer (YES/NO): YES